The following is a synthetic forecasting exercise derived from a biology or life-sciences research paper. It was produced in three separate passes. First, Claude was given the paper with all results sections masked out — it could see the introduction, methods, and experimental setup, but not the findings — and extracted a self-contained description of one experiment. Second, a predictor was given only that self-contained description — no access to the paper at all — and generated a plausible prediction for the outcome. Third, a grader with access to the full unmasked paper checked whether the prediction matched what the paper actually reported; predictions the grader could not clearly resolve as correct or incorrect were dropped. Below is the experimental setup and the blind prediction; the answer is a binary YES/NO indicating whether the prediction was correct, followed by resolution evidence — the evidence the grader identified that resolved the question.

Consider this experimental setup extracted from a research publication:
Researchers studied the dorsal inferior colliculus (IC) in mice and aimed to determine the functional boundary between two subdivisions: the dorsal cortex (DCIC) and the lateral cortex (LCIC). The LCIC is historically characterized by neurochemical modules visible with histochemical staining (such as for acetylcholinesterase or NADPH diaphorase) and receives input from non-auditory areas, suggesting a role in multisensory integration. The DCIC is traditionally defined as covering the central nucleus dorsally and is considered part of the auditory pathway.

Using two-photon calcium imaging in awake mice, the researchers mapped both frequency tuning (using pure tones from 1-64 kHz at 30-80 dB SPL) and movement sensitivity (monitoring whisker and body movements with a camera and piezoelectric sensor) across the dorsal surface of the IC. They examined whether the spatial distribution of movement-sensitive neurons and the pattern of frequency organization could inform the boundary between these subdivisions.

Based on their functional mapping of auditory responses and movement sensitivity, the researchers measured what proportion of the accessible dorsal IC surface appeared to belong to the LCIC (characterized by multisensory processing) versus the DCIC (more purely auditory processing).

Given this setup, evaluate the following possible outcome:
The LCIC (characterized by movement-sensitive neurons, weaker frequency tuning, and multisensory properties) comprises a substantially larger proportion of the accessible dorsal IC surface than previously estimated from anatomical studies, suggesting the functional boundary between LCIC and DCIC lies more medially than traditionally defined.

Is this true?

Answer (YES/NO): YES